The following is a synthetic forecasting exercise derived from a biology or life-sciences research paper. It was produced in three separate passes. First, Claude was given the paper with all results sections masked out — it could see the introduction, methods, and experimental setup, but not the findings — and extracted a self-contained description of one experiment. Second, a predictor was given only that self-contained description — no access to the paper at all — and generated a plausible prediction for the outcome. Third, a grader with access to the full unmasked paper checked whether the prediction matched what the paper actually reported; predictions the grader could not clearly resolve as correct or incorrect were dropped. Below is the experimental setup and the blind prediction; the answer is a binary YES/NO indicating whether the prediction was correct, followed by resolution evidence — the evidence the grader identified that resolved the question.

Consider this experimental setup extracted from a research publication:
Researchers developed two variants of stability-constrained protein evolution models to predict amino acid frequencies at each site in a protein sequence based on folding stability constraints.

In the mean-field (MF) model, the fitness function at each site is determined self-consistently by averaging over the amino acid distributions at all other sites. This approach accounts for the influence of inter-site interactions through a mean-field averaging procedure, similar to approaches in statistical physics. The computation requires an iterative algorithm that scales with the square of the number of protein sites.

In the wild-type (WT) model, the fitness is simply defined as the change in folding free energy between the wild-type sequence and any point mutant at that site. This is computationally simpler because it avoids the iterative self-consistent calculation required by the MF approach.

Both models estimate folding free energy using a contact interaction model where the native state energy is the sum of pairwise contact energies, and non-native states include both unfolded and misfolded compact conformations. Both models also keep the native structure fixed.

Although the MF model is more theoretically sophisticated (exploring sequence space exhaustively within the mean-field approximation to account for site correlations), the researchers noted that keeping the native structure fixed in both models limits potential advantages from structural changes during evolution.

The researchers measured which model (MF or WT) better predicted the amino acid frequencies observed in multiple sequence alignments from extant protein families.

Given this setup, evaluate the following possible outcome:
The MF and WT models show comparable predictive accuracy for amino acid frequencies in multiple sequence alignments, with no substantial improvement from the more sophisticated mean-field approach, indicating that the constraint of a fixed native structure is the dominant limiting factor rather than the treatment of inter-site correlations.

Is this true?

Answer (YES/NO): NO